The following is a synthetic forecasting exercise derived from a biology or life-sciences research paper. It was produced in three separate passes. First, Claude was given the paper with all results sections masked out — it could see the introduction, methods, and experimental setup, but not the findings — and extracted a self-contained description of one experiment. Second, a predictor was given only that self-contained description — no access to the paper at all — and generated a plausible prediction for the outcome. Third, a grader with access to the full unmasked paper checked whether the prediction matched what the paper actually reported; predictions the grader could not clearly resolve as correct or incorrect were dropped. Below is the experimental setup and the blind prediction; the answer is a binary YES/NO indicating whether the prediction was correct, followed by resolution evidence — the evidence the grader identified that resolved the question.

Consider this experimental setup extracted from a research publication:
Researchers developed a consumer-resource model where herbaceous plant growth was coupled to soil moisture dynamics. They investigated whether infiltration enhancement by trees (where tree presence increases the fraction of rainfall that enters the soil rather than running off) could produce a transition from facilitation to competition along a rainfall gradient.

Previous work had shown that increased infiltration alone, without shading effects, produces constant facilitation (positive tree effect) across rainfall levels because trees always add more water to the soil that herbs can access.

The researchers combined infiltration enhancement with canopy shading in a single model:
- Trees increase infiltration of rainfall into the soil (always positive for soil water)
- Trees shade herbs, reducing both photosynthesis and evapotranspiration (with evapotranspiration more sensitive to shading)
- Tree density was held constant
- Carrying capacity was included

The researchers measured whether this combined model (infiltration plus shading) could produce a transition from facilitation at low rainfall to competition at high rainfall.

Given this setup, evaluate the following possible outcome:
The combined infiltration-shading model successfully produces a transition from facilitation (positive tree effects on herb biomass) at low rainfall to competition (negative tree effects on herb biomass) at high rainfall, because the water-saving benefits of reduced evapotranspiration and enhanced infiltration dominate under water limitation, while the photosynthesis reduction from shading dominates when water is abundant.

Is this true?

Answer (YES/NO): YES